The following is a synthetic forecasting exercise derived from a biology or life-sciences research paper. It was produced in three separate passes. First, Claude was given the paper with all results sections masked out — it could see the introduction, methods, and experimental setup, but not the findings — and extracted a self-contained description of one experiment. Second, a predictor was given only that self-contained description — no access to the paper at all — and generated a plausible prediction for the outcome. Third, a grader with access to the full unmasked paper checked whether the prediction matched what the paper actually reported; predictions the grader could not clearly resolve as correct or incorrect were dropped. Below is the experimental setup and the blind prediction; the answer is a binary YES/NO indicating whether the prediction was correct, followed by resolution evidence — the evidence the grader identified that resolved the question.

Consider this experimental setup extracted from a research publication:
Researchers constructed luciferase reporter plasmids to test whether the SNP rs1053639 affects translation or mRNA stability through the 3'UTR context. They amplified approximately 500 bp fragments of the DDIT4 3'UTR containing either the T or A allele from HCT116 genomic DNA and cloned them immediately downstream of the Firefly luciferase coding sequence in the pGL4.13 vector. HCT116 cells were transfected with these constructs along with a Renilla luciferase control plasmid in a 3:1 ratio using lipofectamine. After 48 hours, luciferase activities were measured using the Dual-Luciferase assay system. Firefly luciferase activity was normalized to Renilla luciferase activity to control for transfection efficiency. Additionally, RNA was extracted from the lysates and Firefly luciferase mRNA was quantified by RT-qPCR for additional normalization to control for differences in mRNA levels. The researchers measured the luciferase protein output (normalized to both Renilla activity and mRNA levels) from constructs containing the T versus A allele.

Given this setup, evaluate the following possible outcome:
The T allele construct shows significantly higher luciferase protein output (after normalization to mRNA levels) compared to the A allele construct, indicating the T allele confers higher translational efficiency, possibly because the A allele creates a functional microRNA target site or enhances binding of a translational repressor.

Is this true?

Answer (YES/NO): YES